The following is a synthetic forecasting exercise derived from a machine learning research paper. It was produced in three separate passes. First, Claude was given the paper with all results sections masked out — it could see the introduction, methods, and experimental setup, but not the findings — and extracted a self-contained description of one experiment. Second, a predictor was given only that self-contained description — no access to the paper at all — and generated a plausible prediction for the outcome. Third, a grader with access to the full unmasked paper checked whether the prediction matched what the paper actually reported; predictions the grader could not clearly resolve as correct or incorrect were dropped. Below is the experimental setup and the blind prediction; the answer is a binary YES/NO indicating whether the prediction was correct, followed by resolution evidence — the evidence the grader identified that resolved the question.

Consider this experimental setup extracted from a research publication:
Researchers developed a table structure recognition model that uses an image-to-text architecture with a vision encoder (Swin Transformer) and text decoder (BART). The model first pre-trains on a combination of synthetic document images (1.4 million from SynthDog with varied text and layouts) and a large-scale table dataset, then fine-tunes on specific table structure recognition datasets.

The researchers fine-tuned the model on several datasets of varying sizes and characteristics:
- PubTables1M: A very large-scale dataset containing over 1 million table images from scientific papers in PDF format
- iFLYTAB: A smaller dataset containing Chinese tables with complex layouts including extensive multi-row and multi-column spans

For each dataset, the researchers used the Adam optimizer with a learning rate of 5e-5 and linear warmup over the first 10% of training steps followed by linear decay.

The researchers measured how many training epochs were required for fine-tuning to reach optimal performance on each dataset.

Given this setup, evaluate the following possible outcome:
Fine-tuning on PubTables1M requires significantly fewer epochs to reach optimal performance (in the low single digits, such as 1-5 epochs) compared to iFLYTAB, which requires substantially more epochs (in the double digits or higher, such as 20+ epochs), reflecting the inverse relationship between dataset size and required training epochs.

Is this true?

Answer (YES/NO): NO